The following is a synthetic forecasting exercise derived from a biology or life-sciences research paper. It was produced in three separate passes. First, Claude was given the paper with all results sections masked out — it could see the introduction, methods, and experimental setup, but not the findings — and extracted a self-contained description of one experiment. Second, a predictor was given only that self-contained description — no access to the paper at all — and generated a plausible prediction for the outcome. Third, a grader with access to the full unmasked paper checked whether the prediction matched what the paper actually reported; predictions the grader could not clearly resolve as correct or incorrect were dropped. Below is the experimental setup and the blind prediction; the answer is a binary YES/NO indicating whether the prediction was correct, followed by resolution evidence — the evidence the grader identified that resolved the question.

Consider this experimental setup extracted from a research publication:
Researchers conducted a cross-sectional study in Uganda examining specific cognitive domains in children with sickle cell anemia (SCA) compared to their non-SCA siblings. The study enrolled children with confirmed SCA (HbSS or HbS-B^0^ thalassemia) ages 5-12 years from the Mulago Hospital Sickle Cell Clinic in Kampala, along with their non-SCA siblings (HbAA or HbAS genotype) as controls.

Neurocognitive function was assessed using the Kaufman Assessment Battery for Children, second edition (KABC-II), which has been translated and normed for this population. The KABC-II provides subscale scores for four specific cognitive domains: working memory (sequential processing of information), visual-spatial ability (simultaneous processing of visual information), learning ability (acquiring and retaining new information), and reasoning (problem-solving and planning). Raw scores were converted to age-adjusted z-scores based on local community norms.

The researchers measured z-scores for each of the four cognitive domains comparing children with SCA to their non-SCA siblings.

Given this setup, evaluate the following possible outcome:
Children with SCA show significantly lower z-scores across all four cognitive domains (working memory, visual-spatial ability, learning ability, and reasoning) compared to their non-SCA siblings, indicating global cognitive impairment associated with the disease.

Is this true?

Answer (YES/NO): YES